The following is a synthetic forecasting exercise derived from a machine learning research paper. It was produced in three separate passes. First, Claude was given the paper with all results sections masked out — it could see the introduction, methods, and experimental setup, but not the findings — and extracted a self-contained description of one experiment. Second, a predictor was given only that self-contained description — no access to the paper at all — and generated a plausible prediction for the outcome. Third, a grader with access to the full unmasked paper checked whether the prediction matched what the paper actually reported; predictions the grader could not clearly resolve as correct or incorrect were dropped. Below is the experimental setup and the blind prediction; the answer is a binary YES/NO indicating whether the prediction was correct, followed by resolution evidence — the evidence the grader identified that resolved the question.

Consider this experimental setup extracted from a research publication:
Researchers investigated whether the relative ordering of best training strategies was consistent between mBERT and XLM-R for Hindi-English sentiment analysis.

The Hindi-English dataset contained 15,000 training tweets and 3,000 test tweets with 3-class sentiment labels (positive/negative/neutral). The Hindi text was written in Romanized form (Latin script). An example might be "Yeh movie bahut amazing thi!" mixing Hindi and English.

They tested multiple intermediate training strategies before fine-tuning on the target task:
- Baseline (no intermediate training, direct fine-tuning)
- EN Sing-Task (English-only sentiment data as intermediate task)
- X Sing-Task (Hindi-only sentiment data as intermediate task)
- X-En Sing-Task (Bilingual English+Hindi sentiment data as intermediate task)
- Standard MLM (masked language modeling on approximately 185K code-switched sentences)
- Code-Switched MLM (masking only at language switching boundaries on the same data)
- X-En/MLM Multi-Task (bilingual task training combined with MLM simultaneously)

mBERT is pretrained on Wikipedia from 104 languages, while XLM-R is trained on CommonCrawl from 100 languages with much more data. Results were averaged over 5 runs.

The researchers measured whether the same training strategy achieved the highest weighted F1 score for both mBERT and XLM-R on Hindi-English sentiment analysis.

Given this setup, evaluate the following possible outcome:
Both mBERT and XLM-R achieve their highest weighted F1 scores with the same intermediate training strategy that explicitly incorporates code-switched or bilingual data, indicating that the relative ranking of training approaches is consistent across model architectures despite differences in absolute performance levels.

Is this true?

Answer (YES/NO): YES